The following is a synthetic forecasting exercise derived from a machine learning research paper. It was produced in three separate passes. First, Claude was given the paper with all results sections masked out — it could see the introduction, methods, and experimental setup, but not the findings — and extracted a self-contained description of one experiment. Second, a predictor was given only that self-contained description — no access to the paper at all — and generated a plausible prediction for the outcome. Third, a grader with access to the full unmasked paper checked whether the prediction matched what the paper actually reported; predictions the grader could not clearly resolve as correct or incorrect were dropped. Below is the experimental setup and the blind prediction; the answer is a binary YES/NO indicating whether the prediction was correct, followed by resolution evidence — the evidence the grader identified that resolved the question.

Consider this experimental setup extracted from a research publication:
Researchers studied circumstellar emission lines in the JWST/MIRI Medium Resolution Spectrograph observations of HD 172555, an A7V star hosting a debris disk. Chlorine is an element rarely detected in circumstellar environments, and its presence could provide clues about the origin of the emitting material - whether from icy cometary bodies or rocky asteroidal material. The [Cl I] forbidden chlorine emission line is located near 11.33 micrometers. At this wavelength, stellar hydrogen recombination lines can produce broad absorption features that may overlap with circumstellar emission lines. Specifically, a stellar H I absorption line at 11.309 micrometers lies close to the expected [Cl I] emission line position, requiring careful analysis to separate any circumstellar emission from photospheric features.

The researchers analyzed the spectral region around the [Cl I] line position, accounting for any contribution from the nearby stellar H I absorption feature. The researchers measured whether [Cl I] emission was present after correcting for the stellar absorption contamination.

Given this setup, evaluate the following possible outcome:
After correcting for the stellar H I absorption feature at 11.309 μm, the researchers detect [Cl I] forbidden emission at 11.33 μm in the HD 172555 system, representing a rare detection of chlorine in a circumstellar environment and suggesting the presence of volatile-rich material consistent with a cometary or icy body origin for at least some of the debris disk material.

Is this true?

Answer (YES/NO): NO